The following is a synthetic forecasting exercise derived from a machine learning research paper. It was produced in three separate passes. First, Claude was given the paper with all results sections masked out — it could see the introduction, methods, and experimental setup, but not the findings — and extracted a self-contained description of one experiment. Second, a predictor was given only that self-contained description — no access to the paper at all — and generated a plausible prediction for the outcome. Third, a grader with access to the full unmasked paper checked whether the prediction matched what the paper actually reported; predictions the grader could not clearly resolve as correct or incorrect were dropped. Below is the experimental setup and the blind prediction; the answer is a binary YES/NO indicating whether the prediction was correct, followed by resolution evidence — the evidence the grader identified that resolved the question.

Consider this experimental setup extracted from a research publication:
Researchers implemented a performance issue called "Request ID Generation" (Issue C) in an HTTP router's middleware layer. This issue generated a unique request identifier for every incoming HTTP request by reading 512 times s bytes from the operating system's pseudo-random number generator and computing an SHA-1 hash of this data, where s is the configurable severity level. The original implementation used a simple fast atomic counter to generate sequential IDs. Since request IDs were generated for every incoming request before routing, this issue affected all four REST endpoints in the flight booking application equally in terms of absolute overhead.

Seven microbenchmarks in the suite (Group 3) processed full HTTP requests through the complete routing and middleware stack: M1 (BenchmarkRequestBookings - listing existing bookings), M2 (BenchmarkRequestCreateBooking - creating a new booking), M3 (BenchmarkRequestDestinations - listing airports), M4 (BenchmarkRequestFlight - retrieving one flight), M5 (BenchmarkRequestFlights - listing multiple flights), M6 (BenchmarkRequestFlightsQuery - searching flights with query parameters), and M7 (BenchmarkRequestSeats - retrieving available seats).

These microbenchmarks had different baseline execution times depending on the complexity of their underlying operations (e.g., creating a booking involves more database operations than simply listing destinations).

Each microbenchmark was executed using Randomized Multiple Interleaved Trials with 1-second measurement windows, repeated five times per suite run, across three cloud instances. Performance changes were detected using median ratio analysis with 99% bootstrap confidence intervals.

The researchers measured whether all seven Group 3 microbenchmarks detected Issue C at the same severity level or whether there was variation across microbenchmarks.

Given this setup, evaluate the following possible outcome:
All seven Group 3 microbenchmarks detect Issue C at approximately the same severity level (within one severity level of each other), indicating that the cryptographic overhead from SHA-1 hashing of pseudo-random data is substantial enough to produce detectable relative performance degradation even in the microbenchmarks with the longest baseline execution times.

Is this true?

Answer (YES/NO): NO